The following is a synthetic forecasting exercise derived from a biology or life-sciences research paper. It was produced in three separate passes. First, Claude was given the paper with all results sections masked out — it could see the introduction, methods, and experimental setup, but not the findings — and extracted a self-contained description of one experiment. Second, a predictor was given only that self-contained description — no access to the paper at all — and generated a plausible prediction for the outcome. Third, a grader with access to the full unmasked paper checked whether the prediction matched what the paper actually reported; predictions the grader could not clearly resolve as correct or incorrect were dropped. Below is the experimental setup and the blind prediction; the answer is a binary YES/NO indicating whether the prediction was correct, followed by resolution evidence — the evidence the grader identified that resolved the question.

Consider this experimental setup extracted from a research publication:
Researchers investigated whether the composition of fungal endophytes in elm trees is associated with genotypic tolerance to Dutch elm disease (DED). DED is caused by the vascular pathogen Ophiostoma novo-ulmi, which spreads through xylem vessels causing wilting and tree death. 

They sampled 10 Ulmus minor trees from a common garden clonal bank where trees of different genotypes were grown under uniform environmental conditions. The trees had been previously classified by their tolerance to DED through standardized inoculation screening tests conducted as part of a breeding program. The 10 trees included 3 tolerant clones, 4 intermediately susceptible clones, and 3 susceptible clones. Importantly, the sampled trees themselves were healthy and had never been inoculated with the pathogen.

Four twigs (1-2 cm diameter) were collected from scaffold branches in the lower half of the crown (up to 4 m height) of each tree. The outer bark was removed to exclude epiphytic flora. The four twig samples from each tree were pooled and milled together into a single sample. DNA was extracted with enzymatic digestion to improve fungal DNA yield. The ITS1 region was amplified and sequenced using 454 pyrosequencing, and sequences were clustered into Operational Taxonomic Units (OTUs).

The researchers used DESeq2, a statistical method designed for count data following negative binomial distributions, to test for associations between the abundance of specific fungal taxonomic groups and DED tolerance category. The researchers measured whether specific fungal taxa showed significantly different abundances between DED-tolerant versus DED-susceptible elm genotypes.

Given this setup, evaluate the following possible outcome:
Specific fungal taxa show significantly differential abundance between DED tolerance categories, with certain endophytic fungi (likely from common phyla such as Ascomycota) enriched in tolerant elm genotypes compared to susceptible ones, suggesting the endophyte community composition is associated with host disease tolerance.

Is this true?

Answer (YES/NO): YES